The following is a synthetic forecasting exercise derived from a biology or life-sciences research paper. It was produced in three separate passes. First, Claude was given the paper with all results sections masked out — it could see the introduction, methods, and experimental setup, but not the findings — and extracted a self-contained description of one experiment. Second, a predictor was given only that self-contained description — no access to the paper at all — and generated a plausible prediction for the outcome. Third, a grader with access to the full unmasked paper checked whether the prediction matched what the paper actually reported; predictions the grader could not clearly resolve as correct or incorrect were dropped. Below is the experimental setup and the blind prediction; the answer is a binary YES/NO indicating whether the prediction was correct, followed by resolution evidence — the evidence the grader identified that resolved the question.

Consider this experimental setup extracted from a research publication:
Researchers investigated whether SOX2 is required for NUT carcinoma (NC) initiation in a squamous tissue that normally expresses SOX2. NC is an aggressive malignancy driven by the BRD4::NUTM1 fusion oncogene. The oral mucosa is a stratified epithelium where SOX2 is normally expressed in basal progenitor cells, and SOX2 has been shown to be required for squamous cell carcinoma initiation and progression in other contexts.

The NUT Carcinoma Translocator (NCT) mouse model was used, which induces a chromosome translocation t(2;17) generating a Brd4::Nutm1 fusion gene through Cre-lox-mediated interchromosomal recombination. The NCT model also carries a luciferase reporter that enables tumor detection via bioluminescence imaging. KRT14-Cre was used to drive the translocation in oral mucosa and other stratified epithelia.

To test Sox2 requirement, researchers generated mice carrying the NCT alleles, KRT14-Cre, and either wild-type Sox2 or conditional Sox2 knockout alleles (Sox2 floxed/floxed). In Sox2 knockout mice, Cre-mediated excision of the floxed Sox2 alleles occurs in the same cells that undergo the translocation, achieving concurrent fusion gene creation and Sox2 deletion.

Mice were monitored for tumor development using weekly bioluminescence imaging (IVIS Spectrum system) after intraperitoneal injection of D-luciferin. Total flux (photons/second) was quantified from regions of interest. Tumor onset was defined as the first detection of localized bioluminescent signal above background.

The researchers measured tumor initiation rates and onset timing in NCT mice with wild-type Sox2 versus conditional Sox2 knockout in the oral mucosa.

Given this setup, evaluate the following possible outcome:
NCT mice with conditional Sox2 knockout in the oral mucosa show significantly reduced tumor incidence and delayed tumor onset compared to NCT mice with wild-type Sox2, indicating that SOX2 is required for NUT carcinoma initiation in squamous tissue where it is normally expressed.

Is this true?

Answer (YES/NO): NO